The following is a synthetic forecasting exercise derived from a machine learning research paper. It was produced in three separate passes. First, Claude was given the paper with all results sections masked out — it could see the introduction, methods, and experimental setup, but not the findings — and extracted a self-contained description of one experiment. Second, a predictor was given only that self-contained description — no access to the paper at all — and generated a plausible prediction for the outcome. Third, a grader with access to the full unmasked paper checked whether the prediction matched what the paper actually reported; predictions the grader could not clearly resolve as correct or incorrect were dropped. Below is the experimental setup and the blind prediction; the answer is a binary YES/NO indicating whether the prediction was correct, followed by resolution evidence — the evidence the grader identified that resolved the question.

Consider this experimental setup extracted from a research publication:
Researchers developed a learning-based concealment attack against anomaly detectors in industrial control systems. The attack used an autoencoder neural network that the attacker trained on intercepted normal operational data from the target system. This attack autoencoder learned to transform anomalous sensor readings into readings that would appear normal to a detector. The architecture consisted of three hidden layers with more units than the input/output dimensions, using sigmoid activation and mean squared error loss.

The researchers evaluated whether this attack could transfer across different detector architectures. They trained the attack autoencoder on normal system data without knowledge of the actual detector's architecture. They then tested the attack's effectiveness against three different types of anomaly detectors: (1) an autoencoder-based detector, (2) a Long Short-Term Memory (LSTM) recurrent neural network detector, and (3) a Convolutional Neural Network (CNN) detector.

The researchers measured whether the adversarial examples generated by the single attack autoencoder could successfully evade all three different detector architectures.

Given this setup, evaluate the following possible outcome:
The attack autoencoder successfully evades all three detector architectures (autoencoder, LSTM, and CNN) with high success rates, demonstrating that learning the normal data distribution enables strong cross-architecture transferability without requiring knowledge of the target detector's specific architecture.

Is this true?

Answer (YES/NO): YES